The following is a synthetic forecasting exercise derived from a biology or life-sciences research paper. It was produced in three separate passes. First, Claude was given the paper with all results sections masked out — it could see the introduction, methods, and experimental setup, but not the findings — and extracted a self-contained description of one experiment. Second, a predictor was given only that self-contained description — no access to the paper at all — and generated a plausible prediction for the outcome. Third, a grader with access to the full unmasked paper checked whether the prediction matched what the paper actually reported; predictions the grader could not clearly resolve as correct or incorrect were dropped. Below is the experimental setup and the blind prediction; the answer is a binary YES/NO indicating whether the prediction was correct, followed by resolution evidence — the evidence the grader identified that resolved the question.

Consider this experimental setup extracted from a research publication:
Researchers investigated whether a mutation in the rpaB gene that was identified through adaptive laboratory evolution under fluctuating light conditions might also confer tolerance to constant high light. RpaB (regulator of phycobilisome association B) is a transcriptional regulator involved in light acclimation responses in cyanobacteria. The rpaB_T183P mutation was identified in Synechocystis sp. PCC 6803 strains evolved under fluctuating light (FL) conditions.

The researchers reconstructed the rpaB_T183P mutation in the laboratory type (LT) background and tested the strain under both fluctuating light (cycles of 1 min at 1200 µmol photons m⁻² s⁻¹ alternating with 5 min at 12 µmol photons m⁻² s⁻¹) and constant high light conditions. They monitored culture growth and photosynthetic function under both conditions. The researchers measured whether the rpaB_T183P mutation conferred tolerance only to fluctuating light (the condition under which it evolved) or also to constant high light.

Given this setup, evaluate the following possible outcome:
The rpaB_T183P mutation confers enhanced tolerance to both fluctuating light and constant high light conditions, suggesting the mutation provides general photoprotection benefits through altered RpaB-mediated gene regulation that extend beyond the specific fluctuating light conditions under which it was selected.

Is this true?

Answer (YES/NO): YES